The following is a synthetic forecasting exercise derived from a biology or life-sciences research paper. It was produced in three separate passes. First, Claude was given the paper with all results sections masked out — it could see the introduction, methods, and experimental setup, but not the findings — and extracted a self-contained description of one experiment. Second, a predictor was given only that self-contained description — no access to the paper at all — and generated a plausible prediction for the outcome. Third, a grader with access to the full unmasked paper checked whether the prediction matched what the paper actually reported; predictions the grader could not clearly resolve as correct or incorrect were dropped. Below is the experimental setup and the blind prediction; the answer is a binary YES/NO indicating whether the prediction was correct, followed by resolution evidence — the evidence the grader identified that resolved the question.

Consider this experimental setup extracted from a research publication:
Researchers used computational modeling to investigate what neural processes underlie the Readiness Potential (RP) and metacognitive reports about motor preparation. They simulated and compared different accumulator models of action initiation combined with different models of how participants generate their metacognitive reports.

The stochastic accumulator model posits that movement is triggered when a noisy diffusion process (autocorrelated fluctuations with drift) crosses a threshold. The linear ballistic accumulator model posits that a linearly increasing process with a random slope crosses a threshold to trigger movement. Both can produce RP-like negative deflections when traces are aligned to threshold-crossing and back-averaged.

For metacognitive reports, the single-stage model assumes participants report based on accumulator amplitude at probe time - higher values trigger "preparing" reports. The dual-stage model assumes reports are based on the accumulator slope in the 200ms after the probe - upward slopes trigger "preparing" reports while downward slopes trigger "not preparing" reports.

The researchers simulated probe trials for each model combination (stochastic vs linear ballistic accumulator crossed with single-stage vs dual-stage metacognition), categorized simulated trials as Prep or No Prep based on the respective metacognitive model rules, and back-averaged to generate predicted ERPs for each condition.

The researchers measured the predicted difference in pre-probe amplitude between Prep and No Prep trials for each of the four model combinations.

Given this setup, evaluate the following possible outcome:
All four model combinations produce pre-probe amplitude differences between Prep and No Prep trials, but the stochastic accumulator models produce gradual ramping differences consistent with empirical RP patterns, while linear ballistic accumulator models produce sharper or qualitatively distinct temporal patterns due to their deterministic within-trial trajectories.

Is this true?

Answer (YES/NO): NO